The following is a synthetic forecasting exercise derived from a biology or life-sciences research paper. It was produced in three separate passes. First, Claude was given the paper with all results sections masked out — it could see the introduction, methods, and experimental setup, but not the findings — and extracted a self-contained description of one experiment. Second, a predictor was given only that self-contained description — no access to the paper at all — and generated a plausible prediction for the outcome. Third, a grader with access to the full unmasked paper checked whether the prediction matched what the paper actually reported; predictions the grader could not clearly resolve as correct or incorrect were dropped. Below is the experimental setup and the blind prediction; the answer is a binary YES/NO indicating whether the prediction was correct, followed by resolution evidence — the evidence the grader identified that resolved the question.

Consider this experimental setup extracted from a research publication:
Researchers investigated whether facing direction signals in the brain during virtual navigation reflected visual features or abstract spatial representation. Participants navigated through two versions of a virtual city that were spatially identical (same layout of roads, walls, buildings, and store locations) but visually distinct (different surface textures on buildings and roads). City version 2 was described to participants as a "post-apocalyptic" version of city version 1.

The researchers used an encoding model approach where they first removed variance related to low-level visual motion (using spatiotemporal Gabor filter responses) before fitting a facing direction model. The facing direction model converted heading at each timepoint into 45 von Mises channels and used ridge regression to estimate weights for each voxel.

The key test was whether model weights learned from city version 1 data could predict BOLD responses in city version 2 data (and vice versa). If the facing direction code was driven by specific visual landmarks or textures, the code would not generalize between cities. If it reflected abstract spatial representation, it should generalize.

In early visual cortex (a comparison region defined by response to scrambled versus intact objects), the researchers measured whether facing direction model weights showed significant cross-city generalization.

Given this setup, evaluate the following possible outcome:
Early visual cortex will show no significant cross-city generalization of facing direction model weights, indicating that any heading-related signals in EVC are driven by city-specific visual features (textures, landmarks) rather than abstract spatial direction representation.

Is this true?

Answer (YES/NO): NO